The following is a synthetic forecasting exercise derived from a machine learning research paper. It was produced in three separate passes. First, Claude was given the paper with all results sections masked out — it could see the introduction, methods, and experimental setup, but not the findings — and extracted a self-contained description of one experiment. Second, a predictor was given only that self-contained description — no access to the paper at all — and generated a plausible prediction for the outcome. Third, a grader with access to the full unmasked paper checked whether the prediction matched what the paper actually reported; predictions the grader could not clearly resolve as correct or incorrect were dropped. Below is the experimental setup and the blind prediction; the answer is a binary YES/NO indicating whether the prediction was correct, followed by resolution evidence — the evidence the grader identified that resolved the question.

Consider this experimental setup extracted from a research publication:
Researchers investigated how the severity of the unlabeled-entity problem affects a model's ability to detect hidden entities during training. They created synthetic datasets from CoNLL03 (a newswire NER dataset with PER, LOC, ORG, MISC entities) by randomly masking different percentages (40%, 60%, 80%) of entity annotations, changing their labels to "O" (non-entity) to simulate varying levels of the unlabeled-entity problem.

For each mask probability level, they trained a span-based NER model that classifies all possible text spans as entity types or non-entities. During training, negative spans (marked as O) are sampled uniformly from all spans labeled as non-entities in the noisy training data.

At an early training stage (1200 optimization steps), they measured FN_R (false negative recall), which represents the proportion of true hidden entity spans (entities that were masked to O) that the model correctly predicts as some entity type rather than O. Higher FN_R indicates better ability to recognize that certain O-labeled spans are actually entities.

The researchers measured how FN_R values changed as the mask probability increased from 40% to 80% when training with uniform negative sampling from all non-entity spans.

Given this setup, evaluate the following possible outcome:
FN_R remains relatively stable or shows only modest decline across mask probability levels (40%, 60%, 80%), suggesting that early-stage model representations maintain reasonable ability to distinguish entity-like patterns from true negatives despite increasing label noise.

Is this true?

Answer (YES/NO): NO